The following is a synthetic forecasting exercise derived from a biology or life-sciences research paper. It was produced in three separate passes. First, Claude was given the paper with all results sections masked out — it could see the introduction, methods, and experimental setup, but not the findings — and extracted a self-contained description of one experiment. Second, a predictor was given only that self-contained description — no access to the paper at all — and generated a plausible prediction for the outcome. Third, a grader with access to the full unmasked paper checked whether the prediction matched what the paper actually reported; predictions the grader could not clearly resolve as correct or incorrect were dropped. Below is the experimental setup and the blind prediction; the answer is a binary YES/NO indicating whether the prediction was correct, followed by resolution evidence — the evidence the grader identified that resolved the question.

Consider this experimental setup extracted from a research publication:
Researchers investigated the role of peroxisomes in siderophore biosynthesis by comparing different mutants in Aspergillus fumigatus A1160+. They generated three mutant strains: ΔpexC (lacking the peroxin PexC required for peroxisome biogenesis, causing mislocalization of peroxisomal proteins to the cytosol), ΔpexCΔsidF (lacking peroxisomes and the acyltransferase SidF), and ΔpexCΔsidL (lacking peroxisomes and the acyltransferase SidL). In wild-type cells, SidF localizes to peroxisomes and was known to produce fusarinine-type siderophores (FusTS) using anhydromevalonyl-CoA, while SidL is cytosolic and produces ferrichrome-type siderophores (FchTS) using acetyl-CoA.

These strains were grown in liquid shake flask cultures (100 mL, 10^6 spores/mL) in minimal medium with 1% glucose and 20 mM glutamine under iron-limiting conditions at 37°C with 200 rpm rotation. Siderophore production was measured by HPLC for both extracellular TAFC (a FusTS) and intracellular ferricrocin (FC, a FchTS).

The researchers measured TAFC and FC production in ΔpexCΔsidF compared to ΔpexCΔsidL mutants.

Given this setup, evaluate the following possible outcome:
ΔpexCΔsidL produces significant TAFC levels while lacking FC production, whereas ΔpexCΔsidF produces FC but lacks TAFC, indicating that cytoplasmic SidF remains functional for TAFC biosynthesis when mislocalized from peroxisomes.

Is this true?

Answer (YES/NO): NO